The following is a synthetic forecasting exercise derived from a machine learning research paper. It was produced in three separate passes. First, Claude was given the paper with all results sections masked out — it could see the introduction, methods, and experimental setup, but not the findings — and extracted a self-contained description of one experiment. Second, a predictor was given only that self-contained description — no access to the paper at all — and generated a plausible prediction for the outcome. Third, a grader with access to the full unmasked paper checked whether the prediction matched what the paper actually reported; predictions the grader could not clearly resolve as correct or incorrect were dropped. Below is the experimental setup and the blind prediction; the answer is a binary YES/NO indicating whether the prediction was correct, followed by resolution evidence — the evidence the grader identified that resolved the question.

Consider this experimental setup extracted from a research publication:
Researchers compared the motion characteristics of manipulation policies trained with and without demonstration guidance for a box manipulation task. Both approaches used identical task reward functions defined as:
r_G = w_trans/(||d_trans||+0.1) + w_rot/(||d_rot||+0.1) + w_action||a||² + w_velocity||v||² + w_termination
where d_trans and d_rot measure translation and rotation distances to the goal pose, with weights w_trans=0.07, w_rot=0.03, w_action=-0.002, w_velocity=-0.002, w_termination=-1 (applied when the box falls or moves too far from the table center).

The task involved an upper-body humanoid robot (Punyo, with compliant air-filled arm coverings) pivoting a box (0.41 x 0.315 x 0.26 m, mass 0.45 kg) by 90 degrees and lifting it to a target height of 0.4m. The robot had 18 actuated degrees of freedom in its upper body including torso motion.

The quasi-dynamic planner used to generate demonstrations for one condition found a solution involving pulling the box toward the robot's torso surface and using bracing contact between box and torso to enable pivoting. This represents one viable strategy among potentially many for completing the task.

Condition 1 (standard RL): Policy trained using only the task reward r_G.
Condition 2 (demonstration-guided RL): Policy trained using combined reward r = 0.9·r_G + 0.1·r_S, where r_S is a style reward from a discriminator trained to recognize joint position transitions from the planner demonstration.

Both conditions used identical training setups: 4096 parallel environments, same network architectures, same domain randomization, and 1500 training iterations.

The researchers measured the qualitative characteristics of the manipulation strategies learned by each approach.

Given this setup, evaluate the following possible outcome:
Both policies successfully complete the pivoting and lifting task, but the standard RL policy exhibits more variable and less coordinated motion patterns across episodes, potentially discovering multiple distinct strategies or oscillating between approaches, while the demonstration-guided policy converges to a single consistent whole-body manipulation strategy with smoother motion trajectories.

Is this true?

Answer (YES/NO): NO